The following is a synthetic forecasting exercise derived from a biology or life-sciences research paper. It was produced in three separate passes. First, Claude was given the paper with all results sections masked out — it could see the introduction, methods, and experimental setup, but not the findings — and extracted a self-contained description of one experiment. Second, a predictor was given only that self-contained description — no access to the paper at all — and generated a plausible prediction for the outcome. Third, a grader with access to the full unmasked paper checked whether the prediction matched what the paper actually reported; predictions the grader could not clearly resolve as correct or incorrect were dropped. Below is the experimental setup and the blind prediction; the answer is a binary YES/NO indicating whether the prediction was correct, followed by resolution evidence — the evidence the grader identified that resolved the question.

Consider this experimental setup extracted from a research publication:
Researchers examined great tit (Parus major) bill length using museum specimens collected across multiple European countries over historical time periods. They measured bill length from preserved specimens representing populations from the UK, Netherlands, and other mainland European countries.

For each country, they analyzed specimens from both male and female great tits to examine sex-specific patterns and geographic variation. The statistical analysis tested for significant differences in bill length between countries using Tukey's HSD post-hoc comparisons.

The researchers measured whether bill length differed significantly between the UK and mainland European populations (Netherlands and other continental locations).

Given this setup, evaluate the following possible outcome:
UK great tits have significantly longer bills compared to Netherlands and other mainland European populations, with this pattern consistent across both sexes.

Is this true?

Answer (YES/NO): YES